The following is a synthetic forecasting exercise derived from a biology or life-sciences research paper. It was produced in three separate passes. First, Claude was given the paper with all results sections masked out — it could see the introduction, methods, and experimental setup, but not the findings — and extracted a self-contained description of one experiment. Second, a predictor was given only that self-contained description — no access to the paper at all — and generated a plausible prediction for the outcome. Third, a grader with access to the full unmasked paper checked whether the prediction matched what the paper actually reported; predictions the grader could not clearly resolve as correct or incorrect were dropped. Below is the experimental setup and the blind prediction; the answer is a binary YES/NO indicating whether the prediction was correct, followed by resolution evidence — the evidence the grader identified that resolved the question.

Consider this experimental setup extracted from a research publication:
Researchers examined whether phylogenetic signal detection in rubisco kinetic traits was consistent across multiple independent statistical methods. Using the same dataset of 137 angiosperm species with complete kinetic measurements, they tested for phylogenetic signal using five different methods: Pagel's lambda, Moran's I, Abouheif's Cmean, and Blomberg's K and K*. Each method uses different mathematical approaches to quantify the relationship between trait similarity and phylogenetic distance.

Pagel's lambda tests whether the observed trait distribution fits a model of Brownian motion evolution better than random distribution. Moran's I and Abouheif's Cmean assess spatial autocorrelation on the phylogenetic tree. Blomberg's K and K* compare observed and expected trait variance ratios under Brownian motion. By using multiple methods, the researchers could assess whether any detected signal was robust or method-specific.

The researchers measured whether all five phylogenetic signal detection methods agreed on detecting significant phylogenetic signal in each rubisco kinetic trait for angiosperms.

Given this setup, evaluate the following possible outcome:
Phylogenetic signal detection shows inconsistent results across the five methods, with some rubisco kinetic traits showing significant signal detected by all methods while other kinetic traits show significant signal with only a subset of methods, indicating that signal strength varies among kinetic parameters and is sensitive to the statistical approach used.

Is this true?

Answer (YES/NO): YES